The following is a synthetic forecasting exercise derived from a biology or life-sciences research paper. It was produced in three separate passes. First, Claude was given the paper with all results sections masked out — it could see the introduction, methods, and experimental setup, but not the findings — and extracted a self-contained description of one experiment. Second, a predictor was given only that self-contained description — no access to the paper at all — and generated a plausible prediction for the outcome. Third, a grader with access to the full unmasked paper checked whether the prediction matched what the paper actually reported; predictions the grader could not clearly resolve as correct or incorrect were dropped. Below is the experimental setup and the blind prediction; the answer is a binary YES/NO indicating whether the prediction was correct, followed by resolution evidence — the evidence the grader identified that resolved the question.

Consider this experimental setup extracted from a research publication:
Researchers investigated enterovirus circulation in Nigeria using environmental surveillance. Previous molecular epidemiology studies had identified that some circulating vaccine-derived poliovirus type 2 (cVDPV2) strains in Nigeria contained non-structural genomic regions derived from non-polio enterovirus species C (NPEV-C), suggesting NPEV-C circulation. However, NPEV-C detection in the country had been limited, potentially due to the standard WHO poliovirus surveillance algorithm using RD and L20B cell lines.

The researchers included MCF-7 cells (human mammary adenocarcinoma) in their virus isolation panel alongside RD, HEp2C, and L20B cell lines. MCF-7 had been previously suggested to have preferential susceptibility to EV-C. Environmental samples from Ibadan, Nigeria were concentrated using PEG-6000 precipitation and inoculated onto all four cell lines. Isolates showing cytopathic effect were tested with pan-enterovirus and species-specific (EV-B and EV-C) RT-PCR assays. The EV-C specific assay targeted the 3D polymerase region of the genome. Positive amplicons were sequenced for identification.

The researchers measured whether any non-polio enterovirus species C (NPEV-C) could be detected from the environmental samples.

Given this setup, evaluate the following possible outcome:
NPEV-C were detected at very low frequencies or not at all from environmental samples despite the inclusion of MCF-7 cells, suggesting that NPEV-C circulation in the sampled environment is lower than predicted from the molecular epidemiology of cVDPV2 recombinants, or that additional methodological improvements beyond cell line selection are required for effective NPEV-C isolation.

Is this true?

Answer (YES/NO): NO